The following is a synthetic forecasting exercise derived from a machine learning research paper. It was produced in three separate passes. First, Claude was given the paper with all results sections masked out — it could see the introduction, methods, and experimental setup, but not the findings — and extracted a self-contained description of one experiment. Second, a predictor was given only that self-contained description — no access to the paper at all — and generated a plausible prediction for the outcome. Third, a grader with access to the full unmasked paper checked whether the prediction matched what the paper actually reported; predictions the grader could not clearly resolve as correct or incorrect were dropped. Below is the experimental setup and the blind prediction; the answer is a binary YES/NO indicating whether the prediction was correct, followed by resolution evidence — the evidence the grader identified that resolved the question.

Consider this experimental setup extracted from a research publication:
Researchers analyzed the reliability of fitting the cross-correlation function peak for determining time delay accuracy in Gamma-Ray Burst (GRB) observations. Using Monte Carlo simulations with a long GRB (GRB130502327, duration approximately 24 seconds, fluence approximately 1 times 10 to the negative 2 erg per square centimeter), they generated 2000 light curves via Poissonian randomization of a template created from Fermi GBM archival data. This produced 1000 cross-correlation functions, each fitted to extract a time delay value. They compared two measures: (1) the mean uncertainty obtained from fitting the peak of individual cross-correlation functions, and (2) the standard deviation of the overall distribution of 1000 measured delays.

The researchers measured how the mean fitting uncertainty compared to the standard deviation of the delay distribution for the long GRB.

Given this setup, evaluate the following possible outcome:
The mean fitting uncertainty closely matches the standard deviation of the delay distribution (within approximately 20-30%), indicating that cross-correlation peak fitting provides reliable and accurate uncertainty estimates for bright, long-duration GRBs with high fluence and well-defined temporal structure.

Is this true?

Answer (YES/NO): YES